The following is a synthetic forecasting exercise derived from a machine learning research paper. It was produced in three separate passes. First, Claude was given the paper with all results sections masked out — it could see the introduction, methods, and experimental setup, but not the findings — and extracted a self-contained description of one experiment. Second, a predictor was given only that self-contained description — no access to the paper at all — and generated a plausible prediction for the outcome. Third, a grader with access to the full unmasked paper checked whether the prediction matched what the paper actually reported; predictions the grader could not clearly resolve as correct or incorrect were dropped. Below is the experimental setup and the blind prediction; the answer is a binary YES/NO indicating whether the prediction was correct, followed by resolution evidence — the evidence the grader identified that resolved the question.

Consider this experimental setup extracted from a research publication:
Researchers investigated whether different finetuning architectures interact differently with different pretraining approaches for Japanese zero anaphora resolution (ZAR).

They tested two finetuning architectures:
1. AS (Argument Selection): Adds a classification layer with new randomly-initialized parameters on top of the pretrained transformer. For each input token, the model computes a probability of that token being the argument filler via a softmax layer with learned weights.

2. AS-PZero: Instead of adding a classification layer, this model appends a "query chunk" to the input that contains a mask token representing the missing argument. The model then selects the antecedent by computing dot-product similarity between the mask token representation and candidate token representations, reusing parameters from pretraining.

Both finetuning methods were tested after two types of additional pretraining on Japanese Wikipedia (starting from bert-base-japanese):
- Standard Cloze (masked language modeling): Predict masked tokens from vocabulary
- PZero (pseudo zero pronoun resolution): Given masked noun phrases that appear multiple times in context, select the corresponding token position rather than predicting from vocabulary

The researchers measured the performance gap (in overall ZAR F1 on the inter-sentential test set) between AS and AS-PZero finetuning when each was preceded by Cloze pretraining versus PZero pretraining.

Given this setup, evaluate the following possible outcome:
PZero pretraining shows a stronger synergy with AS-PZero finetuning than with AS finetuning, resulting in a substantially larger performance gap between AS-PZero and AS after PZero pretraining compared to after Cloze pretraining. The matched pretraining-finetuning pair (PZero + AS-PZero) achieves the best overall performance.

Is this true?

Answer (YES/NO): YES